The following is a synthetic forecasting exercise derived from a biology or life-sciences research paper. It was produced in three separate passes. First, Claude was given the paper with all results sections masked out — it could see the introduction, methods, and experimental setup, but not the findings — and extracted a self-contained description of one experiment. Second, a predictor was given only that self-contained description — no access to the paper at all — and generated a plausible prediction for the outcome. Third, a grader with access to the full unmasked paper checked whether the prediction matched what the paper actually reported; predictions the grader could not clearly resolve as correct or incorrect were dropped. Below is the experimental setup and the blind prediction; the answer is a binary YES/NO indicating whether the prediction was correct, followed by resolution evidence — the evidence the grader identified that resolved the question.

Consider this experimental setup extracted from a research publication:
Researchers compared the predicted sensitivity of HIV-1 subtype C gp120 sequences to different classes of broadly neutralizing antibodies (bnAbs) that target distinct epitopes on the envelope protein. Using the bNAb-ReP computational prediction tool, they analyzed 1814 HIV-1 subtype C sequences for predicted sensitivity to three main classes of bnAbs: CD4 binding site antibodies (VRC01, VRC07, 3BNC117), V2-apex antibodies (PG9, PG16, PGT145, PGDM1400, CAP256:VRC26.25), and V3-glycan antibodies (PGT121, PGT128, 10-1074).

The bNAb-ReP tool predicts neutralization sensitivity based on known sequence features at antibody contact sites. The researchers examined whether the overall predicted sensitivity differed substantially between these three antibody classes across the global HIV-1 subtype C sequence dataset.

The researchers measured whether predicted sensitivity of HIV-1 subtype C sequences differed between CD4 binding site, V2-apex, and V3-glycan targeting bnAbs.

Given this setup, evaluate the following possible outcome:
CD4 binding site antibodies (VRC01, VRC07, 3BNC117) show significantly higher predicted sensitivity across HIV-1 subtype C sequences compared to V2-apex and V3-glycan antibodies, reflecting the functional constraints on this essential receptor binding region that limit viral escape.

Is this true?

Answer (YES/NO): NO